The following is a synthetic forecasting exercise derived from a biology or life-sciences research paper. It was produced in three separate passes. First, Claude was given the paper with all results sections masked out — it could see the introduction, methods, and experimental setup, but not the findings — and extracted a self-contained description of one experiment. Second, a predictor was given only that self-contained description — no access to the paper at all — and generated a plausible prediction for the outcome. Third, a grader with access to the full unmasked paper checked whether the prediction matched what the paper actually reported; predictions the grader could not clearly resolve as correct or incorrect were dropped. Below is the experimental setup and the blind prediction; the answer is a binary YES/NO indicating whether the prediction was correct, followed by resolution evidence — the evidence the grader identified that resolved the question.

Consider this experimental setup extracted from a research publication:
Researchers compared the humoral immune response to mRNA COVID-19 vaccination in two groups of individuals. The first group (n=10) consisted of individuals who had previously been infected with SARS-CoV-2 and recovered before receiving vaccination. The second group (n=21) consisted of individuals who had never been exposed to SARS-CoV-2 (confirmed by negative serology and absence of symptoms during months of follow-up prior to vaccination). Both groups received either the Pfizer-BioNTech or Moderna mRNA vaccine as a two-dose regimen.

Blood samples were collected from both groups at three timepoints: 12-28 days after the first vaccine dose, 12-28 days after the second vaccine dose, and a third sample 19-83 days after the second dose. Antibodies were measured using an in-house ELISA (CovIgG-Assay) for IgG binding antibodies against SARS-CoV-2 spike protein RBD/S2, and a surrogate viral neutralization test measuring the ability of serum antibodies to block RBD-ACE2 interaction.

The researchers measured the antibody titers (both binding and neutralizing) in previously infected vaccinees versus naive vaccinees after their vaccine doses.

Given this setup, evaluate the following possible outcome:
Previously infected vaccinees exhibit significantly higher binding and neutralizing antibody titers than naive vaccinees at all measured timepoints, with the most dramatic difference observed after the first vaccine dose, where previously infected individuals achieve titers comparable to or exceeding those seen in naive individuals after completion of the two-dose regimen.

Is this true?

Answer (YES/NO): NO